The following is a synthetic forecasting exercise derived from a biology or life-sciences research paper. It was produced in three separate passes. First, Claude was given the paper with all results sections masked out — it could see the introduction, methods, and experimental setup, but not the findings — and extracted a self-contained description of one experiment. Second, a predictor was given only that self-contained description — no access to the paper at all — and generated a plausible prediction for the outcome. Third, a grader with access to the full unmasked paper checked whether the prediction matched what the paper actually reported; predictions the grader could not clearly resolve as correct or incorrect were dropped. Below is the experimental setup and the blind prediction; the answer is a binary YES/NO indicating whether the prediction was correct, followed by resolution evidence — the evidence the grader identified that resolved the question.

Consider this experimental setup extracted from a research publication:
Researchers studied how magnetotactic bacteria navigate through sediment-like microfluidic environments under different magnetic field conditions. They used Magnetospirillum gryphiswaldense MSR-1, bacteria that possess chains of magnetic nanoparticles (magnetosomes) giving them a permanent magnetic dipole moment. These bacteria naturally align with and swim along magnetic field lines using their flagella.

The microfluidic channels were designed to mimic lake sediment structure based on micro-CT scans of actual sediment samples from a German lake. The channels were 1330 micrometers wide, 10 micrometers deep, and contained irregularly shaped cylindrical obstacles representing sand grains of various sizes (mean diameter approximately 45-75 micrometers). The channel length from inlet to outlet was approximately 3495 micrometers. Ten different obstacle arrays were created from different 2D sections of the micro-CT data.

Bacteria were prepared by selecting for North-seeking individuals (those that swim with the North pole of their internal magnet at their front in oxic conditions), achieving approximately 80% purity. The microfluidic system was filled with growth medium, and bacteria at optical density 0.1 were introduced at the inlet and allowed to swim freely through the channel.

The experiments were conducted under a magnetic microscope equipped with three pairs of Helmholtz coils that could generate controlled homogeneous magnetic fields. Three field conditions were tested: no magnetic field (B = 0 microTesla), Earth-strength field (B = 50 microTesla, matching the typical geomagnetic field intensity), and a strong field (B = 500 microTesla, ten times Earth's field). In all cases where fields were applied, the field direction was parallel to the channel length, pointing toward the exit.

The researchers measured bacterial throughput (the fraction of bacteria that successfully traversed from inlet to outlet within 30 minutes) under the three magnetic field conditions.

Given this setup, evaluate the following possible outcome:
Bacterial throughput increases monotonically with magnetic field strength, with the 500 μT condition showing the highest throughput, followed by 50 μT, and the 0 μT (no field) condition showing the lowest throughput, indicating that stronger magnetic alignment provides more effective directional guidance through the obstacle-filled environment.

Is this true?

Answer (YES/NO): NO